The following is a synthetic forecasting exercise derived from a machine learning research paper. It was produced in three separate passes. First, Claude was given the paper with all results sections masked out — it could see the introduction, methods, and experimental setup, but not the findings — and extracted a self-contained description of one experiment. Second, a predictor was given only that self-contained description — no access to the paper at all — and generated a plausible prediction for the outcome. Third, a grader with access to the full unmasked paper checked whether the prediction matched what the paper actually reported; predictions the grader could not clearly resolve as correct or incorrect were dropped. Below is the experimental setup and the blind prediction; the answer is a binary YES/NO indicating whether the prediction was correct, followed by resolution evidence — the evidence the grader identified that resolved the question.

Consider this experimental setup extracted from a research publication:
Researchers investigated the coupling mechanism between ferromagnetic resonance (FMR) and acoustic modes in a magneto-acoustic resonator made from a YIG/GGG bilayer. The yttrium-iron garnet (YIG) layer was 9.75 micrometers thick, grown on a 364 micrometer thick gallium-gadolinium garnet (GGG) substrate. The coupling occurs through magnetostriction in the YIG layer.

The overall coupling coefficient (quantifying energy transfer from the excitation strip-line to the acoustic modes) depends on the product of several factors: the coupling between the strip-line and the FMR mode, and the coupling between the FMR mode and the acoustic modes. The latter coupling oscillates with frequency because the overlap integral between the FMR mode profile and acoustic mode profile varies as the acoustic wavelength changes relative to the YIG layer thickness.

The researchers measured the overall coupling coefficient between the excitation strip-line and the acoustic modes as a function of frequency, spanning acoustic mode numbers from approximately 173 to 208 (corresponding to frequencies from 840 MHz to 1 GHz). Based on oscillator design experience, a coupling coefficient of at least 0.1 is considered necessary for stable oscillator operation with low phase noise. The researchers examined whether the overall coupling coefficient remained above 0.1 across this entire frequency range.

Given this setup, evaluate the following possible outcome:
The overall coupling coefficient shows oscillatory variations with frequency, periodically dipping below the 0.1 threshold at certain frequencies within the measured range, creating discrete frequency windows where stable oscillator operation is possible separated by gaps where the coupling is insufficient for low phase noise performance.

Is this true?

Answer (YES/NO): NO